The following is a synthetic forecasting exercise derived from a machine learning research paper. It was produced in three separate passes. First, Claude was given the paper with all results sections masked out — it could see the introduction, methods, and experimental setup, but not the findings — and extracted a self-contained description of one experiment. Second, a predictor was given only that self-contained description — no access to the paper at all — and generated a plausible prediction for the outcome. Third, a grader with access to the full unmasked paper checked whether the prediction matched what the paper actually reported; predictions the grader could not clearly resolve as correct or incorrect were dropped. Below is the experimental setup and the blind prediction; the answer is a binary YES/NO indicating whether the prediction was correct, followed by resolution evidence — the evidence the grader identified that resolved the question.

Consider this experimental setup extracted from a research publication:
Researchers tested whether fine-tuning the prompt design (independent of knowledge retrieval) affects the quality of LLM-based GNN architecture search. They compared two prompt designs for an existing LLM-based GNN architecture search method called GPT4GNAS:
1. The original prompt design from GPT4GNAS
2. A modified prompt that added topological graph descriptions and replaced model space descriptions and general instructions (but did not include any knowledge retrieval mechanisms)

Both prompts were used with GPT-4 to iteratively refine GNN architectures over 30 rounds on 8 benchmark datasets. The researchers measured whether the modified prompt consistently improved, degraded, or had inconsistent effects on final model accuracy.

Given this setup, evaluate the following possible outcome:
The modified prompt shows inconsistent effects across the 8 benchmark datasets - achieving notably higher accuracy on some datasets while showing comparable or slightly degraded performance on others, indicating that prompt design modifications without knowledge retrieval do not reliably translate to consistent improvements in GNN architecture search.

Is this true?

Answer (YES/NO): NO